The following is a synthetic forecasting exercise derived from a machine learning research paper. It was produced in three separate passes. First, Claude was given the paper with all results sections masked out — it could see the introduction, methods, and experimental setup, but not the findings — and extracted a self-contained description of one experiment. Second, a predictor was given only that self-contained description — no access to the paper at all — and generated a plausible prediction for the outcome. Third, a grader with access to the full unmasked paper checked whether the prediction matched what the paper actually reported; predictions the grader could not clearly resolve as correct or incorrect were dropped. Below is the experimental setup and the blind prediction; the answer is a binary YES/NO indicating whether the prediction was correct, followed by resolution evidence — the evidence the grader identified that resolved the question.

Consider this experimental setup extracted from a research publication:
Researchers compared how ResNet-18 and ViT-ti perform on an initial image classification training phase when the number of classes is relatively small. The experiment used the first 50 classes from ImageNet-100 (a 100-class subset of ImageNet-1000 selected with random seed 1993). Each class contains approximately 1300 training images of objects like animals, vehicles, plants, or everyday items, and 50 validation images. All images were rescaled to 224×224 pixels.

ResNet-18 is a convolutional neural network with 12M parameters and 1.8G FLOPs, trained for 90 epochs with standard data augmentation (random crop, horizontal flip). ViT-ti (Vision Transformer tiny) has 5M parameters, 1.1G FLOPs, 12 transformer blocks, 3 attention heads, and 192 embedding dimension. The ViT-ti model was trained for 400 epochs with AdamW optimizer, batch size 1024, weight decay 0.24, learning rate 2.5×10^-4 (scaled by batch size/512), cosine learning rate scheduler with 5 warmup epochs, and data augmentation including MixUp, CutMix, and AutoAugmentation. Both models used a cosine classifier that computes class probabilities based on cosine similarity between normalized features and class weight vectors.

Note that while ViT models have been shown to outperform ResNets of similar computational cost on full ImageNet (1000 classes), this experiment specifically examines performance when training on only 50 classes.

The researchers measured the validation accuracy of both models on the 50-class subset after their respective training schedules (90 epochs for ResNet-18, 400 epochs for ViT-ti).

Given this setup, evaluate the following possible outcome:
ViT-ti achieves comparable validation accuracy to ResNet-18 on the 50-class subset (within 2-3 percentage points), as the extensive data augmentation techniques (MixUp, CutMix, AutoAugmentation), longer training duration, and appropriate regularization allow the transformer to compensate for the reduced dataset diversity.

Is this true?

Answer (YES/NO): NO